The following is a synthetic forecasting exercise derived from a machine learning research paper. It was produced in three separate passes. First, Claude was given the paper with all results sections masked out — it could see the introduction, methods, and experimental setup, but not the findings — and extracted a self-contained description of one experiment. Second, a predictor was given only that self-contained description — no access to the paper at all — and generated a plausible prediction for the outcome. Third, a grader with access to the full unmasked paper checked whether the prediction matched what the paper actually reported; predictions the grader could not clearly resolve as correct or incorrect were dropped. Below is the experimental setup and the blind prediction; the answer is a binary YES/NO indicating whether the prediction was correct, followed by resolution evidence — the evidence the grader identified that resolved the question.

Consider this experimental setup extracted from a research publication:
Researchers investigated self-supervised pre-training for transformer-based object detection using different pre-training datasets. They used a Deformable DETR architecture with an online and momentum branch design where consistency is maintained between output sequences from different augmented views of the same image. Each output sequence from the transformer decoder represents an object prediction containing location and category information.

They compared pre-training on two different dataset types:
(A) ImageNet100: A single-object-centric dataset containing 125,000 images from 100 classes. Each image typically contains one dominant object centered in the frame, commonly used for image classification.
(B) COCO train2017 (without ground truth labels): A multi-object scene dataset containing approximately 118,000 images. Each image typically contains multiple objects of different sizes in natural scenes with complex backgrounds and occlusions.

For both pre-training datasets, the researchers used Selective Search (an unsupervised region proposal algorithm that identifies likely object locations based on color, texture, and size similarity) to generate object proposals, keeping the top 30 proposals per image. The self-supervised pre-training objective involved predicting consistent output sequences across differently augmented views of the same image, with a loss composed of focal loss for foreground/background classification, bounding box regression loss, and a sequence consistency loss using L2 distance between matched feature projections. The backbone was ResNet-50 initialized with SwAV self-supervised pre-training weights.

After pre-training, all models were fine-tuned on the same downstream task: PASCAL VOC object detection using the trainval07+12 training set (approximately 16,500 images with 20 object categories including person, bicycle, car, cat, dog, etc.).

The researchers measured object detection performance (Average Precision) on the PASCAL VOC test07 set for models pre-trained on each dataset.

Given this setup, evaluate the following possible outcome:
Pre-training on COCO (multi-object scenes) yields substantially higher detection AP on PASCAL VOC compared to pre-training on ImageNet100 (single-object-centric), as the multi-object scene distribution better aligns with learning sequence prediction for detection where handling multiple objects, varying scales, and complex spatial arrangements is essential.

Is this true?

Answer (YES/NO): NO